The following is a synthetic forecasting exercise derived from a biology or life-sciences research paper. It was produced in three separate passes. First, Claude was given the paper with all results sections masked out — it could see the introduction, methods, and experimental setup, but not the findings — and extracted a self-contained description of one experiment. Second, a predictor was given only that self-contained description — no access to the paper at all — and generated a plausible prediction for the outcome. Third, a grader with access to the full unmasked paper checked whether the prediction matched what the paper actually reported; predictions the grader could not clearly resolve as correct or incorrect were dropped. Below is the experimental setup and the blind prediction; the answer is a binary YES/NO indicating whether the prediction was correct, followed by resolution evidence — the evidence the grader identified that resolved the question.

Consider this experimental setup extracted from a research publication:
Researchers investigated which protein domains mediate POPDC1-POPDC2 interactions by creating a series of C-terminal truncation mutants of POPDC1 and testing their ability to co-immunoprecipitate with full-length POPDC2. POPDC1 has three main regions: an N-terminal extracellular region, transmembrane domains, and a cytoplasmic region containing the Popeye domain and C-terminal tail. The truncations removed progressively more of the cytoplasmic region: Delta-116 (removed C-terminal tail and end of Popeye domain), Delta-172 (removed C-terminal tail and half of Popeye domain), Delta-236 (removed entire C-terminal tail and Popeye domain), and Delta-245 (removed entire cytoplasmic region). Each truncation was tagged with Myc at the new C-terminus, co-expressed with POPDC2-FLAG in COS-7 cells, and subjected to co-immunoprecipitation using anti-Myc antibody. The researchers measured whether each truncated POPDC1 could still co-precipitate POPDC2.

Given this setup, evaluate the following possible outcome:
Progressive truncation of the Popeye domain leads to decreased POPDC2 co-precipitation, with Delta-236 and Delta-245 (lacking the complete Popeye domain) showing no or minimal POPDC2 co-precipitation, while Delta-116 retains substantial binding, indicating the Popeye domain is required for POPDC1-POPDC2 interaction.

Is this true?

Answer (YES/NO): NO